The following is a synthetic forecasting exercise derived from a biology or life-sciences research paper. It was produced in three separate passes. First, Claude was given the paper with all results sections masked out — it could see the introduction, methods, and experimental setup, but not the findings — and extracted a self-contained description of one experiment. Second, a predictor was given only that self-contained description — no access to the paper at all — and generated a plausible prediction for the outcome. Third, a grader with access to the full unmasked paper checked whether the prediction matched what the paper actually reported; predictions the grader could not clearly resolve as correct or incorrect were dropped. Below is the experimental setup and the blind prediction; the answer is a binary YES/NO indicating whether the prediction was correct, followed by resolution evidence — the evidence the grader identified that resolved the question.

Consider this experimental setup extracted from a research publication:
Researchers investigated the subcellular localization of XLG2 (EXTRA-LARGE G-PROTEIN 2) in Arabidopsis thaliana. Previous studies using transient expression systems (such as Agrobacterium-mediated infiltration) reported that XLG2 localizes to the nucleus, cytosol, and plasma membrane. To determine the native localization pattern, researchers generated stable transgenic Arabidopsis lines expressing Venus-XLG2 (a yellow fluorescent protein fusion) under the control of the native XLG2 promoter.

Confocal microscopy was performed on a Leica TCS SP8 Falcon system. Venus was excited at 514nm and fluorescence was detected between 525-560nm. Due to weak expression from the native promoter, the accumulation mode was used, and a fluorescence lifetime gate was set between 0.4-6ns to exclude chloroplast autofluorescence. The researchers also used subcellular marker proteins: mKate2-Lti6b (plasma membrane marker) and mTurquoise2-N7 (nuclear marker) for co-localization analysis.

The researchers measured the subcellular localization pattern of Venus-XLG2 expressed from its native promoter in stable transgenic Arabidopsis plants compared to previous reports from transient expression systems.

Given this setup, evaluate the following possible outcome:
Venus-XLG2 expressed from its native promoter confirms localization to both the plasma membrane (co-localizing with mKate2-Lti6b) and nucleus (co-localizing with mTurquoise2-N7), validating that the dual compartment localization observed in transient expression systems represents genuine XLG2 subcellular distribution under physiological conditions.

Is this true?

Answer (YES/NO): NO